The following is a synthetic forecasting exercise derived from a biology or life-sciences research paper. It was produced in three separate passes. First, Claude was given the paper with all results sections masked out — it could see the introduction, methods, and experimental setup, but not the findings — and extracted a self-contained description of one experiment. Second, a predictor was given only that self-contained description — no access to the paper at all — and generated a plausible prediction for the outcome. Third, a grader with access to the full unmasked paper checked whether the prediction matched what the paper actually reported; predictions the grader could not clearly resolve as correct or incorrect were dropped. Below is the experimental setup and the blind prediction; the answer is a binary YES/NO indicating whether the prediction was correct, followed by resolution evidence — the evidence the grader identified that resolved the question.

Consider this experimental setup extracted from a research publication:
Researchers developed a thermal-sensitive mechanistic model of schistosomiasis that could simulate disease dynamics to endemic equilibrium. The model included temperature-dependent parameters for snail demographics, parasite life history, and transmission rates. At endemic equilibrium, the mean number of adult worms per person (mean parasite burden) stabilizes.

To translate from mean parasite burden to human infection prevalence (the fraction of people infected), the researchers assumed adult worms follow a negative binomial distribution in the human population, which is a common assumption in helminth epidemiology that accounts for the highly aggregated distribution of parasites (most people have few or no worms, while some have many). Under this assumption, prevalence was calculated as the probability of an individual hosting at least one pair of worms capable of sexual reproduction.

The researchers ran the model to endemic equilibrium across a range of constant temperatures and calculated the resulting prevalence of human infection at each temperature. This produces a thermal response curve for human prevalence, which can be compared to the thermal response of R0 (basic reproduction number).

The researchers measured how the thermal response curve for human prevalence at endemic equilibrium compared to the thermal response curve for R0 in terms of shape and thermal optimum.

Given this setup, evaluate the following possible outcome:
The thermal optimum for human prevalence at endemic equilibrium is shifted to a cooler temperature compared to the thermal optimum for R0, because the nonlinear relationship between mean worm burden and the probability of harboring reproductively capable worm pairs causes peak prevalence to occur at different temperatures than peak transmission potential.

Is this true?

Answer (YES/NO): YES